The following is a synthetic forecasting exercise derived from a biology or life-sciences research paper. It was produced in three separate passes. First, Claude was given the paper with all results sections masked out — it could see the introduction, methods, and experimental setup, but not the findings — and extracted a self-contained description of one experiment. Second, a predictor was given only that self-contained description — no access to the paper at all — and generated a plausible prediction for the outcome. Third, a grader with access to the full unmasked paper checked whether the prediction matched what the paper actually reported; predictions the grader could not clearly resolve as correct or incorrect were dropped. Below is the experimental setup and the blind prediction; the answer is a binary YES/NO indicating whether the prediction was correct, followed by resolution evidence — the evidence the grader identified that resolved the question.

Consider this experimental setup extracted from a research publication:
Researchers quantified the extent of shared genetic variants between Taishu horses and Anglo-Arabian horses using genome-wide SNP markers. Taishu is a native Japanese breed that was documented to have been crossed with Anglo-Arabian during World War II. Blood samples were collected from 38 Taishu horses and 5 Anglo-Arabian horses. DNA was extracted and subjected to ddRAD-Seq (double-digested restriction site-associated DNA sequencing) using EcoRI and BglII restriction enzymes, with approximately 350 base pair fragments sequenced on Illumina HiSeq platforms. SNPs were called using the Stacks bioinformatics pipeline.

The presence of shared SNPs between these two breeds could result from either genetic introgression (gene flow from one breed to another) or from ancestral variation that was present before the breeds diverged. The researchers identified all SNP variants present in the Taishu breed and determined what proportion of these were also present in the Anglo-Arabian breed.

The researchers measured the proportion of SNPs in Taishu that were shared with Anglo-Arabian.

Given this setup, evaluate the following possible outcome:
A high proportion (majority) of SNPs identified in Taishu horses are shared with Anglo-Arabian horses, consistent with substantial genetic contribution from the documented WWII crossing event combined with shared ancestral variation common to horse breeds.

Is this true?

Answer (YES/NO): NO